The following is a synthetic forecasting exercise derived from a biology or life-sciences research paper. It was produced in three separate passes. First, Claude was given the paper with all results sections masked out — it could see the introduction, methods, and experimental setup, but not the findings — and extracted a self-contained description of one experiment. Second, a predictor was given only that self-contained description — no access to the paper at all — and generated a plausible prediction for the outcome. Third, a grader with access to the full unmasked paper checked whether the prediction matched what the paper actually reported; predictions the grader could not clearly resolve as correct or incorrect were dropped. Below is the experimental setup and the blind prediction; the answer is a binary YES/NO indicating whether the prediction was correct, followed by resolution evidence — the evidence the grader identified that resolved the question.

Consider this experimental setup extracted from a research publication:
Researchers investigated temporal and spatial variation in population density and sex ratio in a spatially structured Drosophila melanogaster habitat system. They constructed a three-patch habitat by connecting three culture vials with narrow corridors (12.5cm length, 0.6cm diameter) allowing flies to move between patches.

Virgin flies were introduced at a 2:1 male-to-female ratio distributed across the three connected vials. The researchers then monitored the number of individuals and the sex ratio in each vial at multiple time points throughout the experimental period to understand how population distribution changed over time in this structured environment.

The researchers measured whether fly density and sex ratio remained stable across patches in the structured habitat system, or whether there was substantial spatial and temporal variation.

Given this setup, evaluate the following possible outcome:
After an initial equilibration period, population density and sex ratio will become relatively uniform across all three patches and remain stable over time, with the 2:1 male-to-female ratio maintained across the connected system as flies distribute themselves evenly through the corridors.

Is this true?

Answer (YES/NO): NO